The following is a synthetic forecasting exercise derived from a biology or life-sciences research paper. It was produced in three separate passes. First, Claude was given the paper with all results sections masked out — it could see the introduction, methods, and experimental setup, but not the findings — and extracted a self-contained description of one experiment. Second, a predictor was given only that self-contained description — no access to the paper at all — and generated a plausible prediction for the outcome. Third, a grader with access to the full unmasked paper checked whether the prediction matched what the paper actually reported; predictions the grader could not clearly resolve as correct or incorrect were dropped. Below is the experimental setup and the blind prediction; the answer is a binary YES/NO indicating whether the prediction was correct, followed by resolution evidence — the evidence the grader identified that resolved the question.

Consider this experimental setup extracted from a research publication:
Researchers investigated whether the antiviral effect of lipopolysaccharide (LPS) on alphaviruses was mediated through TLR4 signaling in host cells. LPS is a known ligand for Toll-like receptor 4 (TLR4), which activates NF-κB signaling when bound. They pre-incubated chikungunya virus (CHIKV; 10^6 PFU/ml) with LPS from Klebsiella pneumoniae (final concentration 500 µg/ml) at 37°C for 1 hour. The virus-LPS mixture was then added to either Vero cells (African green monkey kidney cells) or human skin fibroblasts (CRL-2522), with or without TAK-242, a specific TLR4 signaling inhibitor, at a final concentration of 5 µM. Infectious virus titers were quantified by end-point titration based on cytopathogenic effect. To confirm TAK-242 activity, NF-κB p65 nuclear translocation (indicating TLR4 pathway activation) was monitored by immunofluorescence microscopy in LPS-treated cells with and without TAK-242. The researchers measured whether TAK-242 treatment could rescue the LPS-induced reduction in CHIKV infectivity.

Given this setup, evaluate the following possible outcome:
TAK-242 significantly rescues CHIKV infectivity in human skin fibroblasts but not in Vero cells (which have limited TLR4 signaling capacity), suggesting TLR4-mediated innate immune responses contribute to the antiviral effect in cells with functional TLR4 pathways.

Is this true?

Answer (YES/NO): NO